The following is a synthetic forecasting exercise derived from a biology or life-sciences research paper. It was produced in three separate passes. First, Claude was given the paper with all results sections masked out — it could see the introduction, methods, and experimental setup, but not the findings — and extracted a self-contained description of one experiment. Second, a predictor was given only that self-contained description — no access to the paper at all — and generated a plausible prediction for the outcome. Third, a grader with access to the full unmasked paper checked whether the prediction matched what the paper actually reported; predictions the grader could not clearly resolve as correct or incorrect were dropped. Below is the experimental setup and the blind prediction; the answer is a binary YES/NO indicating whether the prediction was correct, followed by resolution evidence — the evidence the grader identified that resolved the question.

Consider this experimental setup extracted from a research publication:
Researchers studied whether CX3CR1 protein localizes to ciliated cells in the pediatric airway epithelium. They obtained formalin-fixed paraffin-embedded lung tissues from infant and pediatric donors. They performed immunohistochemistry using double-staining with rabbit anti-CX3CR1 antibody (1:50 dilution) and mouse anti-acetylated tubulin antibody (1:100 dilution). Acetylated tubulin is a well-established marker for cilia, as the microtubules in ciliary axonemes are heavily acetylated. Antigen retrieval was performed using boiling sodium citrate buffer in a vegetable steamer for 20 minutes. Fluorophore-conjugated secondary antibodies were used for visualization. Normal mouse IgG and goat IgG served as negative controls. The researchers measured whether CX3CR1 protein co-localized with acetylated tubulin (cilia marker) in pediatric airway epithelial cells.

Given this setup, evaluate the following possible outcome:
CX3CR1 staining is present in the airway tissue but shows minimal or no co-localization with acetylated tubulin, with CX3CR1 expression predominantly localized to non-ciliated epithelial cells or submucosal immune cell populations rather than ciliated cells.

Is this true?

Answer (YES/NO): NO